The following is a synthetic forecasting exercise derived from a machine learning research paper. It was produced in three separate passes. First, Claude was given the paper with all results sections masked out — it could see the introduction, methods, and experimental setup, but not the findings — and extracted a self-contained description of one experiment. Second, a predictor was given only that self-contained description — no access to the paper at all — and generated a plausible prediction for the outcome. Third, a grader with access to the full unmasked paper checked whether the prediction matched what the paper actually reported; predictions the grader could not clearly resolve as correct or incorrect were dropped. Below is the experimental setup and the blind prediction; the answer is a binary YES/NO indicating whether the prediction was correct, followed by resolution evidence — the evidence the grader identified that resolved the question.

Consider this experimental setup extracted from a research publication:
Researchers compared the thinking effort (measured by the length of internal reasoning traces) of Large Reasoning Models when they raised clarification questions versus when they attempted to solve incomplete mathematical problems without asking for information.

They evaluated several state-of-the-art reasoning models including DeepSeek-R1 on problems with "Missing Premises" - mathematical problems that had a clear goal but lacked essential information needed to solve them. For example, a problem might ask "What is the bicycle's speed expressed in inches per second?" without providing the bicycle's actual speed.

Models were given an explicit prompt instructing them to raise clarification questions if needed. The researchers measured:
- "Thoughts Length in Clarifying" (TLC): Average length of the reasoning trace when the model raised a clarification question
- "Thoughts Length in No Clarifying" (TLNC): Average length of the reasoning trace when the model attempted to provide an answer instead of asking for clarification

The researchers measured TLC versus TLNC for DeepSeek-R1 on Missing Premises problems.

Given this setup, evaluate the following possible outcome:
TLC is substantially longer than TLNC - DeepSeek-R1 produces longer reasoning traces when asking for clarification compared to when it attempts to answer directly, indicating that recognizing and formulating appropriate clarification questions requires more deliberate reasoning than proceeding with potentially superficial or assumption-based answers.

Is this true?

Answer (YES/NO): NO